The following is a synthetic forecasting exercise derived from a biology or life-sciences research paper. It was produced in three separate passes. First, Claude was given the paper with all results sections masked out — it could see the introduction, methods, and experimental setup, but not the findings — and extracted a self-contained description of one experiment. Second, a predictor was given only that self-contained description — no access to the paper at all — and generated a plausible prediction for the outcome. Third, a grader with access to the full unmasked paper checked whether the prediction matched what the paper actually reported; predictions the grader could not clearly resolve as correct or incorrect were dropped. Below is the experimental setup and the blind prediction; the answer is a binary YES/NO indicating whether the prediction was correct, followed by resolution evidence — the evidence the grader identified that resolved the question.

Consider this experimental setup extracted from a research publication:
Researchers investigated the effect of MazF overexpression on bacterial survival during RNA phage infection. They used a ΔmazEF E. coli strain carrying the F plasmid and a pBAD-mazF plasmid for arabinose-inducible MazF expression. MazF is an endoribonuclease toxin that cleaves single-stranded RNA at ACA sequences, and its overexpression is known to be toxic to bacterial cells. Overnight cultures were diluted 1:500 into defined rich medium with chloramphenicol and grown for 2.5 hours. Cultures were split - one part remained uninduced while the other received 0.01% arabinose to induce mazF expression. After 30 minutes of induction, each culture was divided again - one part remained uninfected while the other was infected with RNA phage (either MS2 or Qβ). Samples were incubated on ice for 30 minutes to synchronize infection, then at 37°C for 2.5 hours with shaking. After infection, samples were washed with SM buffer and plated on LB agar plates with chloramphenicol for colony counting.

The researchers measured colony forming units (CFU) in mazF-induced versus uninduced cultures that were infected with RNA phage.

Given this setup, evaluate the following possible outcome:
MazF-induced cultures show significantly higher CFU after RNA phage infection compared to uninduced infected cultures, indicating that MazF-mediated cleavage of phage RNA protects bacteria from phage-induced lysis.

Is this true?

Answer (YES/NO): YES